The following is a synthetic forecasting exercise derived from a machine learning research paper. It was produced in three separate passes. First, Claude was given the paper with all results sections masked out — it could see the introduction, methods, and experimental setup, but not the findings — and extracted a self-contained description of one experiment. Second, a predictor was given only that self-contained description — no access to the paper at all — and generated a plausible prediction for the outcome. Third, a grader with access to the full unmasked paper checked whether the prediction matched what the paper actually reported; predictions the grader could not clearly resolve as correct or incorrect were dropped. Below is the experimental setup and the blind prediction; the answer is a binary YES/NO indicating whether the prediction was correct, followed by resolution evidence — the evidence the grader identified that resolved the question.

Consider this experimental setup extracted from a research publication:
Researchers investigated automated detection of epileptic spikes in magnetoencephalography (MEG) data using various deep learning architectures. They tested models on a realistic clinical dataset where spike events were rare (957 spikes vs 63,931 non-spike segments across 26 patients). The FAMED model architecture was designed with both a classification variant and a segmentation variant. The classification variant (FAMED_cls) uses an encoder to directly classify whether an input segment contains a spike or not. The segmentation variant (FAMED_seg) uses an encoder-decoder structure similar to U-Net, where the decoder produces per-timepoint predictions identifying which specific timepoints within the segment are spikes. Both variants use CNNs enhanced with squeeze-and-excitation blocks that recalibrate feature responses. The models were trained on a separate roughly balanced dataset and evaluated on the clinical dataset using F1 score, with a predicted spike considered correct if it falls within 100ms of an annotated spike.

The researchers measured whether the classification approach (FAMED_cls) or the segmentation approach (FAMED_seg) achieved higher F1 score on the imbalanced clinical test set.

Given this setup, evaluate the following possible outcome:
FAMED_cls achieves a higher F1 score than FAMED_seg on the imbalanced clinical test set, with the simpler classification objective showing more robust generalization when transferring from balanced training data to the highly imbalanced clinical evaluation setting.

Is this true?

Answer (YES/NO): NO